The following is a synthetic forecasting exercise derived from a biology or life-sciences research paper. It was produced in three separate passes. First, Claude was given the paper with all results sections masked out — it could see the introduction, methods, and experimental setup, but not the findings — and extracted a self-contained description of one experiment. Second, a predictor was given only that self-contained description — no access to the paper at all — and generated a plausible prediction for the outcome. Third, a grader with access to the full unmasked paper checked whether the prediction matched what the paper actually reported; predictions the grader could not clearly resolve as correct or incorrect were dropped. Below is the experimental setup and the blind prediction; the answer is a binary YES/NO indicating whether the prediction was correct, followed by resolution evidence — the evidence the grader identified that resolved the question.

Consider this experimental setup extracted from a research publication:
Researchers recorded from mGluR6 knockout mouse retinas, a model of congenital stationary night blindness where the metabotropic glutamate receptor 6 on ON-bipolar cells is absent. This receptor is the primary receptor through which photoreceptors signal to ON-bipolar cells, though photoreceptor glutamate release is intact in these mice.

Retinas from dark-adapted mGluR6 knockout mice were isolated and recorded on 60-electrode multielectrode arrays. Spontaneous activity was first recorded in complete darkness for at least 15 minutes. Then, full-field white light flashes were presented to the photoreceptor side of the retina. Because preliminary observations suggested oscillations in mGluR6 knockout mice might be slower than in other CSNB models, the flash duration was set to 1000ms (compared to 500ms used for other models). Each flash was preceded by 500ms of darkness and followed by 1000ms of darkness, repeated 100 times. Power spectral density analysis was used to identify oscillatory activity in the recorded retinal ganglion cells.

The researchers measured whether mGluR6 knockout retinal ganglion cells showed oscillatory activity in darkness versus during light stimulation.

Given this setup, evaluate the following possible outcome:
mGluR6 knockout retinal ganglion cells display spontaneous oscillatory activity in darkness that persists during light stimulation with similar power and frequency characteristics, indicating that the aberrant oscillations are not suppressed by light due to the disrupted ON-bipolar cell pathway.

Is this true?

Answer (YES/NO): NO